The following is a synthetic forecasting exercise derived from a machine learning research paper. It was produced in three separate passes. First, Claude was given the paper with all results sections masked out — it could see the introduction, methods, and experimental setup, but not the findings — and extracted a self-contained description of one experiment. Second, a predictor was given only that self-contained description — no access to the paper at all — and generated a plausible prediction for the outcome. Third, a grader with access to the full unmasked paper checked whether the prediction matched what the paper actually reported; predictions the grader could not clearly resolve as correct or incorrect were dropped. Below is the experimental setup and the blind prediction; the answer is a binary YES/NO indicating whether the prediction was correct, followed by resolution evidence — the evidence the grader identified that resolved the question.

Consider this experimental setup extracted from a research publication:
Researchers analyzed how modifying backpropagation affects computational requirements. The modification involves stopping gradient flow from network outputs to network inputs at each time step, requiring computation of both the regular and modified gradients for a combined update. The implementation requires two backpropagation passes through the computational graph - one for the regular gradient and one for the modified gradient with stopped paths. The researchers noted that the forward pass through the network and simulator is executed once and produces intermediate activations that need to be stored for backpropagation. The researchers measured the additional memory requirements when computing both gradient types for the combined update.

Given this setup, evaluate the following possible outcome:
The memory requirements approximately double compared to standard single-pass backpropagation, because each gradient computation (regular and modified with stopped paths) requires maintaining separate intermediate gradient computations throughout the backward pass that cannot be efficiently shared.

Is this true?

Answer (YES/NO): NO